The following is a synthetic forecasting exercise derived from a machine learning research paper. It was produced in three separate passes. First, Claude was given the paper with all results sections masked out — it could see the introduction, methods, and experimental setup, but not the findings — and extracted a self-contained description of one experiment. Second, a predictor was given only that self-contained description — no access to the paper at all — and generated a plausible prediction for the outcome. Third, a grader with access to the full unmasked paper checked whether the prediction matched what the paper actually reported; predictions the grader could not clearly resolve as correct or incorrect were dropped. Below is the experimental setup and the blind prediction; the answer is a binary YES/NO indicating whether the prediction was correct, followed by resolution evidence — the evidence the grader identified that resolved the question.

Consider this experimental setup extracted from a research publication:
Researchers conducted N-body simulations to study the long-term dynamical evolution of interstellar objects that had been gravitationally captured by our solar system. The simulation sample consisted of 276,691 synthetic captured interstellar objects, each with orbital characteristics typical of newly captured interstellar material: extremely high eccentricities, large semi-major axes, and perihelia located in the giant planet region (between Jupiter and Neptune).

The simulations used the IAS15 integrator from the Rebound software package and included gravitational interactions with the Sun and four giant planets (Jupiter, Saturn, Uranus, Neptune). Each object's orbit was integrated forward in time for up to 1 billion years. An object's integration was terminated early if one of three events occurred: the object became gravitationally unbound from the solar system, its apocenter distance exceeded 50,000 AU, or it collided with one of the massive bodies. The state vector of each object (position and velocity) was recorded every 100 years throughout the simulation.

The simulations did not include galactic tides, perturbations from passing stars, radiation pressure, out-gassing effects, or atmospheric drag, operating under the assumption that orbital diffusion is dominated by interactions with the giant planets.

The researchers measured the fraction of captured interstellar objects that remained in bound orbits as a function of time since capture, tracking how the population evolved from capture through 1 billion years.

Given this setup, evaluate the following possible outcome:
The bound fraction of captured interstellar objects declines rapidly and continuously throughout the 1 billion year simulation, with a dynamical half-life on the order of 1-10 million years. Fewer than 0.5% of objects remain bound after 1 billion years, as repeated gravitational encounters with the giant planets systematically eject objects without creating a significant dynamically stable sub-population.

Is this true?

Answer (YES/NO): NO